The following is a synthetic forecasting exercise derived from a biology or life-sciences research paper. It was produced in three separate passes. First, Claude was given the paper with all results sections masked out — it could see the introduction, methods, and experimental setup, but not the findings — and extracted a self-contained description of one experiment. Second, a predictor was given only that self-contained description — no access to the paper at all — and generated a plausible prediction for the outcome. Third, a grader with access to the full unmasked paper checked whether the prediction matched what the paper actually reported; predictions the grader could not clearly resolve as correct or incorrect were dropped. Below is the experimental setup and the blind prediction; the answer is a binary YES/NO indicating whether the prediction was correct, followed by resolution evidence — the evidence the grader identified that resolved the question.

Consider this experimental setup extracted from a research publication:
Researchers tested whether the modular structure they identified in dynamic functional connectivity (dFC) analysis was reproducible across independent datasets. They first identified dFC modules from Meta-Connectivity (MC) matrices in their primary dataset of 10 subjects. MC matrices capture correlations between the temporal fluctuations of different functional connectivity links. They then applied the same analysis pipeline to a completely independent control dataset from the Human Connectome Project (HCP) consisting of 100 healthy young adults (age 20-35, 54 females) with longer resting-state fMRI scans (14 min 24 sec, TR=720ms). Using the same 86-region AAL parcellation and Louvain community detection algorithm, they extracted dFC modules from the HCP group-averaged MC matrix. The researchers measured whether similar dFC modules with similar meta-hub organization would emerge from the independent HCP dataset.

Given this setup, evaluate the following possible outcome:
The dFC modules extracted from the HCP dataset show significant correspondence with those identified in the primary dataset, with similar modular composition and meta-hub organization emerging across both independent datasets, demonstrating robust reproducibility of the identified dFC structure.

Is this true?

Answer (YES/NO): YES